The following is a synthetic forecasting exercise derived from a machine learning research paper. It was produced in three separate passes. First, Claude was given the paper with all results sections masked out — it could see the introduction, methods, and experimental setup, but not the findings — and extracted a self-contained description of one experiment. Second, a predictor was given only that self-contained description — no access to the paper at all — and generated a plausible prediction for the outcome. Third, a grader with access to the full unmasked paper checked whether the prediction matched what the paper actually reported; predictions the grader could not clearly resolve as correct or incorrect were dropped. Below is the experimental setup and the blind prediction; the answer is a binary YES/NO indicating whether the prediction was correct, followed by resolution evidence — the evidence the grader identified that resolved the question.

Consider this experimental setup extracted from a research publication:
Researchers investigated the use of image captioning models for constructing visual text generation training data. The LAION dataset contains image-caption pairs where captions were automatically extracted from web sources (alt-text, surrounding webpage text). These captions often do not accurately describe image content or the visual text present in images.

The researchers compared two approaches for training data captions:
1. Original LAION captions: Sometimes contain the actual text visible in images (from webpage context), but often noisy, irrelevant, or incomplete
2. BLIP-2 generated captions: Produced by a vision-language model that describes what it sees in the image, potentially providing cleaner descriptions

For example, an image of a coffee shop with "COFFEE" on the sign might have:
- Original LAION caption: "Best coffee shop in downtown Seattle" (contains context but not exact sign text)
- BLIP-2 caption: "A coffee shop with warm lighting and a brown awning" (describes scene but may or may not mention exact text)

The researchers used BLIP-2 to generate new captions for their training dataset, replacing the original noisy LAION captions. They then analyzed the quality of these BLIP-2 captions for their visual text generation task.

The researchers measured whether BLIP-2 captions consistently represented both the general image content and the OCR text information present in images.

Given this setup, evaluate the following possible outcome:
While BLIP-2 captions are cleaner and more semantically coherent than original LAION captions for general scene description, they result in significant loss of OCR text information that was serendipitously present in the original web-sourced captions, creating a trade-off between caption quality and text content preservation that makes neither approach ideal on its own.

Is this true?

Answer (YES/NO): NO